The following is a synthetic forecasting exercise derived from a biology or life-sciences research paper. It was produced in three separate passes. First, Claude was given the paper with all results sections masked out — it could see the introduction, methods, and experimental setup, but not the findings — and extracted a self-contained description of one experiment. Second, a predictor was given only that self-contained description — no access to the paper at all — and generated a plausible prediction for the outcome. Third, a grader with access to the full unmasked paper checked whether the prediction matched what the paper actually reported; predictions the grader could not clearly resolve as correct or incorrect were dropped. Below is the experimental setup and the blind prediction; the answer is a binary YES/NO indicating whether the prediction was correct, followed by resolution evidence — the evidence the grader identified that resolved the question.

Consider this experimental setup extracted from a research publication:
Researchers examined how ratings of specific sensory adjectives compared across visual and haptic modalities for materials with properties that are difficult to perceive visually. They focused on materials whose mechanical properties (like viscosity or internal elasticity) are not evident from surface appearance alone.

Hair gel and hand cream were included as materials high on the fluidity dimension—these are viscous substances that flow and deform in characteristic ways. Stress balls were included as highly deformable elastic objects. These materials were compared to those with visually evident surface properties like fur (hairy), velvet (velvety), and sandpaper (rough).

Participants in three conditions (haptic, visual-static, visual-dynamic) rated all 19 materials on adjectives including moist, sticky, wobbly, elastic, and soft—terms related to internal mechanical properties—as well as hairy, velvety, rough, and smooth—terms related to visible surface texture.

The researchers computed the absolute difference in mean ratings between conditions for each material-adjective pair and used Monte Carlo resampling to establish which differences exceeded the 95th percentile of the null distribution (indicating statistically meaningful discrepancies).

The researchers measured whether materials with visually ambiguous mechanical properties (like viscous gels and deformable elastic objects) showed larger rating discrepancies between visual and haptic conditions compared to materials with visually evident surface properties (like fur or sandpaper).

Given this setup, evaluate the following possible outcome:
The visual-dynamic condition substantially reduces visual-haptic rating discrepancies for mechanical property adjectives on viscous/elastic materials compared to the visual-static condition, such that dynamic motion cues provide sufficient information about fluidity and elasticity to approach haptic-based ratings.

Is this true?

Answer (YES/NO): YES